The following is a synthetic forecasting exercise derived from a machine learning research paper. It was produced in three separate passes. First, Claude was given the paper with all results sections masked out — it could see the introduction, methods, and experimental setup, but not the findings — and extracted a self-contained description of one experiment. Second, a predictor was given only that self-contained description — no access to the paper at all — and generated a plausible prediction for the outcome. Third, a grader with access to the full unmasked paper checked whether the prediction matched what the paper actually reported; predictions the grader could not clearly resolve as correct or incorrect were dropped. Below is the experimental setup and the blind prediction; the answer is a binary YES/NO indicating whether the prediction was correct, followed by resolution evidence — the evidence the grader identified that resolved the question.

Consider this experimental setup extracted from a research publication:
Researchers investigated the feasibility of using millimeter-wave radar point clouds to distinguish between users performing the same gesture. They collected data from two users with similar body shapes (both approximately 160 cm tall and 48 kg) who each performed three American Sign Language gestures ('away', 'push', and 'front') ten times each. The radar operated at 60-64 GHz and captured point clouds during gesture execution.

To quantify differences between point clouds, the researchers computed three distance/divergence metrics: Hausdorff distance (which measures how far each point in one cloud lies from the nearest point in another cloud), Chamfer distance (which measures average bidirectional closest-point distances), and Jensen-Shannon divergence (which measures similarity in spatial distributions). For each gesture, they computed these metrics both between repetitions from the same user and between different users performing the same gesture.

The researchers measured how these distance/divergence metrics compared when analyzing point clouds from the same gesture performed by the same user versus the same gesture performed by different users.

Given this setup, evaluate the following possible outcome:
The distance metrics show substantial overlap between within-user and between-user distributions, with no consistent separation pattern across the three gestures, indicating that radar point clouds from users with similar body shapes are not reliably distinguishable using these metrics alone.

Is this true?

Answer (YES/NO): NO